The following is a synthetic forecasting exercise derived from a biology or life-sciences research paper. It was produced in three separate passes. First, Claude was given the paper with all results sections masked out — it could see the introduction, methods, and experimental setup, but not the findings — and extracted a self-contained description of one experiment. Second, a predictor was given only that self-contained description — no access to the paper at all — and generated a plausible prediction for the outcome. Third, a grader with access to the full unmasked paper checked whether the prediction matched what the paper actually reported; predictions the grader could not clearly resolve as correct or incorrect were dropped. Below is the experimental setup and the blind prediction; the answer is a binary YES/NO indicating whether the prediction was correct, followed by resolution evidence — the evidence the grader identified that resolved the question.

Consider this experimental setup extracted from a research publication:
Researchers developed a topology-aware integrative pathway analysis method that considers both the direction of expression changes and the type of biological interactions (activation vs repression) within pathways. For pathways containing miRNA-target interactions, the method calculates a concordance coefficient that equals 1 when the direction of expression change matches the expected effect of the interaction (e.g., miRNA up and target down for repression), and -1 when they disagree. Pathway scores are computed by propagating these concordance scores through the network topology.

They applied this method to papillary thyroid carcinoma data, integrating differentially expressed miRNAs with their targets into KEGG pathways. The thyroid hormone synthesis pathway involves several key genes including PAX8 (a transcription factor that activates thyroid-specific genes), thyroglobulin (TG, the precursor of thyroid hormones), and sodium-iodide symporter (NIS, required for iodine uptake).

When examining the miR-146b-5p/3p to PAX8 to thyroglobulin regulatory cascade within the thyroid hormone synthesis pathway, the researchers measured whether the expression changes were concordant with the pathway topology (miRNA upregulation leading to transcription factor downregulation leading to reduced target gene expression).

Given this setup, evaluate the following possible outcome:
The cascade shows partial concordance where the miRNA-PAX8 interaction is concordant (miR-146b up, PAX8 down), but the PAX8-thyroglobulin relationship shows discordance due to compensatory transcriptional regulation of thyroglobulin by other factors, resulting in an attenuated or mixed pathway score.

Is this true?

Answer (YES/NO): NO